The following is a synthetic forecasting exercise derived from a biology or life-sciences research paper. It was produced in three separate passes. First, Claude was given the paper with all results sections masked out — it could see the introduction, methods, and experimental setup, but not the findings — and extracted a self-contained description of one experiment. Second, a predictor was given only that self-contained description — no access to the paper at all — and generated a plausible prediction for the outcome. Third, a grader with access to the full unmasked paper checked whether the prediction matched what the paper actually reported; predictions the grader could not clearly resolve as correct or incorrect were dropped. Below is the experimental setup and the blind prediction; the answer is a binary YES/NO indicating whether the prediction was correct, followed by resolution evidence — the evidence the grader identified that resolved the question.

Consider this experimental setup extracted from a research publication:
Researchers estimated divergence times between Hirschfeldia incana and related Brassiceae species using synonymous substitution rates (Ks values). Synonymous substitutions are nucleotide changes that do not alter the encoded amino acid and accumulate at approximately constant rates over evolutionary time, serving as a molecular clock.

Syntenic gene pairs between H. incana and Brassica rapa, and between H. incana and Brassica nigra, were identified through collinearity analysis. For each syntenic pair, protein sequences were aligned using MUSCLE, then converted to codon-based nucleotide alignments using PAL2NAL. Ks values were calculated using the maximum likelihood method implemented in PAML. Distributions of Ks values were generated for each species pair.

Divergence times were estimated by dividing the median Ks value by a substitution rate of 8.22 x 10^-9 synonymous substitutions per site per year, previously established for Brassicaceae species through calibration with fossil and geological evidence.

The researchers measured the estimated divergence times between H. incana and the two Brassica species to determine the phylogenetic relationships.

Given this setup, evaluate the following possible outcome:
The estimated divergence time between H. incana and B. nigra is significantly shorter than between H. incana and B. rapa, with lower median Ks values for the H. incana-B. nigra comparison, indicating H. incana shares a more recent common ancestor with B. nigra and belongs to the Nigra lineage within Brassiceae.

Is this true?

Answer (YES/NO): NO